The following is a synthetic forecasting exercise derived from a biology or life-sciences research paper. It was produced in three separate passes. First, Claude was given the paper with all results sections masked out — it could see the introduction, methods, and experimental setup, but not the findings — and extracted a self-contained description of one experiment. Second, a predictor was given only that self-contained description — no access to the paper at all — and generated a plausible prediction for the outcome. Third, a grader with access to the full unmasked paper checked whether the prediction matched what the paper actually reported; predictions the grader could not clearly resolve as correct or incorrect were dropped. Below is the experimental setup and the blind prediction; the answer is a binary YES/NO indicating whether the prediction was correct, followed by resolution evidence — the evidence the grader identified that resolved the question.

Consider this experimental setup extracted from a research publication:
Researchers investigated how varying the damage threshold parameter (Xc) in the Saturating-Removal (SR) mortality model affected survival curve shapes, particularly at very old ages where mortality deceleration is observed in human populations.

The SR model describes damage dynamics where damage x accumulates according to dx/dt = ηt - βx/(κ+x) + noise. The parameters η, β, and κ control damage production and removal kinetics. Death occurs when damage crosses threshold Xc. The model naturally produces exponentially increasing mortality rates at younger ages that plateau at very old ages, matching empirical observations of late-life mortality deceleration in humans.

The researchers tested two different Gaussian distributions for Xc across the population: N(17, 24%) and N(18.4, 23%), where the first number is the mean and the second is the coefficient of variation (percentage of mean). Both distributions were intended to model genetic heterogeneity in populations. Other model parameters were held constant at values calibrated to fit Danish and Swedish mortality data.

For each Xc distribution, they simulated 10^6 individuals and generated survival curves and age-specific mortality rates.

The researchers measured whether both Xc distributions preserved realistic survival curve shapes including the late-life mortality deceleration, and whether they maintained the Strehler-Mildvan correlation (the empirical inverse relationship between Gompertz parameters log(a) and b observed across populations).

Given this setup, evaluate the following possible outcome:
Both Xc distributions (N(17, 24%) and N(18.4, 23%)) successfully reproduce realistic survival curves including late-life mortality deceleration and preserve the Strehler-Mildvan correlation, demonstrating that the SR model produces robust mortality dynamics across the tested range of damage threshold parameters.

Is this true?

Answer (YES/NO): YES